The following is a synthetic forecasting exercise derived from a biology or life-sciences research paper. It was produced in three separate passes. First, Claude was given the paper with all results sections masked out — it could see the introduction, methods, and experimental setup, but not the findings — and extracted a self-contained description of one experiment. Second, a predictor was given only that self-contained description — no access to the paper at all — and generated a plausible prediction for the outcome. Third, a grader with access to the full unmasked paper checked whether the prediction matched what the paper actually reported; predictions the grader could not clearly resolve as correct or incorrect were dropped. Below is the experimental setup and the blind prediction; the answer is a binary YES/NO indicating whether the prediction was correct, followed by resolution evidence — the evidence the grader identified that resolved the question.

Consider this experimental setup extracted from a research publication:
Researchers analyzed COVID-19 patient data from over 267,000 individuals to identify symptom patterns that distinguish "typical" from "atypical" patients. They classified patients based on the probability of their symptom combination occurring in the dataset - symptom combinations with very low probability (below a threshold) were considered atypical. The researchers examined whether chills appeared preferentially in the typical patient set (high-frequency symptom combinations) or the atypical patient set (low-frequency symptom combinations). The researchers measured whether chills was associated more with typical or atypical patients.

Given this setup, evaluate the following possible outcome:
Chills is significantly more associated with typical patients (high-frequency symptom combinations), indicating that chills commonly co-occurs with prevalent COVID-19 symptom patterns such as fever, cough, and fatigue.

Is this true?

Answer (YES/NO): NO